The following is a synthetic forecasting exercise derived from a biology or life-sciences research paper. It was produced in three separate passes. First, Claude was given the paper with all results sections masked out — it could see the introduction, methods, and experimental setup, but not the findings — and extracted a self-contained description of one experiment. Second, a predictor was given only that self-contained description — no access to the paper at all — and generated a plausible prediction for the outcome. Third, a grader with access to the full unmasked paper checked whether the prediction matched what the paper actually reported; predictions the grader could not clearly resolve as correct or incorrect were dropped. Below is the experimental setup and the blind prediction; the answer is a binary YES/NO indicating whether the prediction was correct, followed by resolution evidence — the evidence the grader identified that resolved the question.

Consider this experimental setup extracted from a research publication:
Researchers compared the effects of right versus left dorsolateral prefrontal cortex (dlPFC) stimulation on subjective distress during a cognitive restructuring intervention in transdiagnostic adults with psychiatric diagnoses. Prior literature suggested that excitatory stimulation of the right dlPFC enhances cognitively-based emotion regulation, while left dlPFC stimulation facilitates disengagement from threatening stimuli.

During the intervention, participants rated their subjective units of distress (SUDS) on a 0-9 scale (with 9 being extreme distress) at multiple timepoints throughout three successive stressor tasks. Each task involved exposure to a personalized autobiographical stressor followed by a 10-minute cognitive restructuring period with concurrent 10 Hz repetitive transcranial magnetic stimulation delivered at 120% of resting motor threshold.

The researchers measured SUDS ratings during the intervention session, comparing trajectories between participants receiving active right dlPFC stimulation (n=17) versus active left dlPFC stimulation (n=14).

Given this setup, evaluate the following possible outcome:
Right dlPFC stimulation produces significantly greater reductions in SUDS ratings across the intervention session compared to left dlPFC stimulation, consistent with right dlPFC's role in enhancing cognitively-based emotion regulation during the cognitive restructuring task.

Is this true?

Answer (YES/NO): NO